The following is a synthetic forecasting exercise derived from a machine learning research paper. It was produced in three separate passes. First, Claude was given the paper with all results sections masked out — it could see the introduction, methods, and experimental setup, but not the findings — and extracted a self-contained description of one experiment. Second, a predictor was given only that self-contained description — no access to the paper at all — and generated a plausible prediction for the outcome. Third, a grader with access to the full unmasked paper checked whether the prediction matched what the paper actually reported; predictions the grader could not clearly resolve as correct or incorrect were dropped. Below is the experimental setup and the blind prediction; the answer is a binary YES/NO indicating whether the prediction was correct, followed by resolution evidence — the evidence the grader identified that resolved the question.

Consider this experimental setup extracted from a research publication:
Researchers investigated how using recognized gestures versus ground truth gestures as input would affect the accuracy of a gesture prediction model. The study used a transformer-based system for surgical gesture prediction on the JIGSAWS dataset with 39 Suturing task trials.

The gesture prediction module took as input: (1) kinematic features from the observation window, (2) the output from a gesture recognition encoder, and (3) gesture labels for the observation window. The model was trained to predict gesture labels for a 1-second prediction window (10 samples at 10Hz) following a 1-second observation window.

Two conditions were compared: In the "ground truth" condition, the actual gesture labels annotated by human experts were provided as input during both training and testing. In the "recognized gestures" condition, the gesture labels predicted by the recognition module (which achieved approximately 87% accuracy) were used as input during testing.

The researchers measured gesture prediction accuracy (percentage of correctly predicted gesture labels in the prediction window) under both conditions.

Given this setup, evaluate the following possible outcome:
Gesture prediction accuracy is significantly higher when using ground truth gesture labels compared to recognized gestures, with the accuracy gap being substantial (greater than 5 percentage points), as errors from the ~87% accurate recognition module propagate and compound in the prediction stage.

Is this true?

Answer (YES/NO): NO